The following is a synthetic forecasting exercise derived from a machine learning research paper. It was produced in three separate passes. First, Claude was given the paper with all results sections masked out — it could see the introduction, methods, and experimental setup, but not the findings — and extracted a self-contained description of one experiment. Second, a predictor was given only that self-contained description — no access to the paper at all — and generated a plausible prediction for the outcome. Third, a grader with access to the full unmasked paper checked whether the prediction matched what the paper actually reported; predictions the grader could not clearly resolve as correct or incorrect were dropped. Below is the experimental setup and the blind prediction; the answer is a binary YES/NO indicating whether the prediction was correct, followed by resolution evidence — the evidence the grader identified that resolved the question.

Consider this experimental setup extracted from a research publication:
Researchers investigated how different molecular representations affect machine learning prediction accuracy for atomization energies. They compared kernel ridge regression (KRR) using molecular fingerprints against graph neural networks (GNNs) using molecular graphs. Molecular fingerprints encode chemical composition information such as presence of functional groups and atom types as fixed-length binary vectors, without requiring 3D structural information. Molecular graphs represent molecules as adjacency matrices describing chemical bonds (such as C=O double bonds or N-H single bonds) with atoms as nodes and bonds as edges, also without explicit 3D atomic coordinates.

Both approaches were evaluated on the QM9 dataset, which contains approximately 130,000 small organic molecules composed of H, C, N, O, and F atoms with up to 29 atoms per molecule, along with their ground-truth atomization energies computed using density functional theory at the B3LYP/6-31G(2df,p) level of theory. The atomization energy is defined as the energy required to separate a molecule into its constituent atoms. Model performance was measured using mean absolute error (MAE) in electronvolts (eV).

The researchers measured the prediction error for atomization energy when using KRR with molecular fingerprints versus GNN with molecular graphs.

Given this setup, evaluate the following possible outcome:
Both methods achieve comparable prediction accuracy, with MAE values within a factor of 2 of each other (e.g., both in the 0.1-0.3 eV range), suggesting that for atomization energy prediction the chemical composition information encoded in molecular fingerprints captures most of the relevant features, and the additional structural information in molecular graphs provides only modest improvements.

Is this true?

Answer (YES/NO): NO